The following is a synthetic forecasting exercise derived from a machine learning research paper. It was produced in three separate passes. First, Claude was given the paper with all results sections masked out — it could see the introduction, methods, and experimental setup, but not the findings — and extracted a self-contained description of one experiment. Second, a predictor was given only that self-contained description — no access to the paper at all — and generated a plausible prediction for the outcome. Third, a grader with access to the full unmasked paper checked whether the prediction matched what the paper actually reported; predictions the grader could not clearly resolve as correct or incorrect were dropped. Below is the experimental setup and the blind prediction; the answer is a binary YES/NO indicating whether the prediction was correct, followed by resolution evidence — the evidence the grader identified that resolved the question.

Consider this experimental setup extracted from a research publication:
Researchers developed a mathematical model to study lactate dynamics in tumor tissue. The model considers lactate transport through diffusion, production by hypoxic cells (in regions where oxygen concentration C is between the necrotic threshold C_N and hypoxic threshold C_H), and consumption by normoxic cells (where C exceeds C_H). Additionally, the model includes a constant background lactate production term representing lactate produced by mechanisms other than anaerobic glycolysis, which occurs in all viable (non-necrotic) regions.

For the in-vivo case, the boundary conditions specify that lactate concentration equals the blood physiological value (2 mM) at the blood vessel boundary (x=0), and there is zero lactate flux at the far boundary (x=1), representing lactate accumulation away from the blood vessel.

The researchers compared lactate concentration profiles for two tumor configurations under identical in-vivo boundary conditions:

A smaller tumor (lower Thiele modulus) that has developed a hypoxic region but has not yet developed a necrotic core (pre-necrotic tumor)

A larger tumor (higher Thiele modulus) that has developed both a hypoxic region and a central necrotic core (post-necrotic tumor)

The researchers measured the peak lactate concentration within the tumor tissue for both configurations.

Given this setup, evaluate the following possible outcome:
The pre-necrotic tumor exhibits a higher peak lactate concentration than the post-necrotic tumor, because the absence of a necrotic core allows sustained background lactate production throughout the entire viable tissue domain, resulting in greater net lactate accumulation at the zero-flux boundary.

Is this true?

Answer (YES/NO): YES